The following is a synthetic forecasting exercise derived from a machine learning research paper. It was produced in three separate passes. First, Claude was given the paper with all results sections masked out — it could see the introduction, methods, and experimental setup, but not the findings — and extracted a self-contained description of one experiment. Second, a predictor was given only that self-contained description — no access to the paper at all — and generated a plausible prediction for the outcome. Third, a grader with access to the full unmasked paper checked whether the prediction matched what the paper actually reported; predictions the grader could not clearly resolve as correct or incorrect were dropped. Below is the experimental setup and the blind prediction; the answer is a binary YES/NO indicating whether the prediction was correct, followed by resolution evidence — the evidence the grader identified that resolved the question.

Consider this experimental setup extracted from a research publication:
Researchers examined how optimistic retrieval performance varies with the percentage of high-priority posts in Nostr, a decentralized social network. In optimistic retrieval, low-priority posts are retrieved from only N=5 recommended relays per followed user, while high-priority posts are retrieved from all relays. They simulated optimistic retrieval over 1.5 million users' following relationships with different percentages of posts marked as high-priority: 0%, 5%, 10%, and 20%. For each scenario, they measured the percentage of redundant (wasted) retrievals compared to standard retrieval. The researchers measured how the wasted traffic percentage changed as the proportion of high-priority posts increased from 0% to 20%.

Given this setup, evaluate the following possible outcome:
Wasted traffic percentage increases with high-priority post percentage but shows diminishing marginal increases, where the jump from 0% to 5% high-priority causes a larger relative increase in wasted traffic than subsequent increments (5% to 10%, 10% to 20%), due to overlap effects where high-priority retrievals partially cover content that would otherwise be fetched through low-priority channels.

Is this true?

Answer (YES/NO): NO